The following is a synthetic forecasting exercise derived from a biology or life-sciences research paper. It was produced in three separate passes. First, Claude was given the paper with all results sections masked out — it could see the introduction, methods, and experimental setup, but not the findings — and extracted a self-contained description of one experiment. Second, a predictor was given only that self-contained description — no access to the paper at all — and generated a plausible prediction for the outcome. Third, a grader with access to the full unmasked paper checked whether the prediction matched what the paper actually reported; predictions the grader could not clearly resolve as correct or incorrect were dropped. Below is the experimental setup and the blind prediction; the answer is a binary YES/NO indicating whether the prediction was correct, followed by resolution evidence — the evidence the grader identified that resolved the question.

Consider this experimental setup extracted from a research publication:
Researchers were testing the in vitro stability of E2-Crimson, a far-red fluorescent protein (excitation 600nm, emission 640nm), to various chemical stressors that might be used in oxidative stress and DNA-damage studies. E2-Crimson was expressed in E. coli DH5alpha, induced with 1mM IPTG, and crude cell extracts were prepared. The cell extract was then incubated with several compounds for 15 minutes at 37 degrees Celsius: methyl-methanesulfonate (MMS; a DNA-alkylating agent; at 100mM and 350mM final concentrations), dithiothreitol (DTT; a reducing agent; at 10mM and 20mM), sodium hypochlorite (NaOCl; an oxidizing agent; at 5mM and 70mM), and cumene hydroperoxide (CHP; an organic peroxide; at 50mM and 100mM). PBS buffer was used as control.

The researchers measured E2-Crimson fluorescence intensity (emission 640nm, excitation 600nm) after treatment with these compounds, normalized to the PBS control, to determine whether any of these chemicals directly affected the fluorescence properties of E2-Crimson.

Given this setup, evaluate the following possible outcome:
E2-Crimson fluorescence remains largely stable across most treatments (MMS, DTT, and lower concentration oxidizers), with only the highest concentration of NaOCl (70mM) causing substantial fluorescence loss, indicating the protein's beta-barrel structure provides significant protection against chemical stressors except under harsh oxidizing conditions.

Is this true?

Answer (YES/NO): NO